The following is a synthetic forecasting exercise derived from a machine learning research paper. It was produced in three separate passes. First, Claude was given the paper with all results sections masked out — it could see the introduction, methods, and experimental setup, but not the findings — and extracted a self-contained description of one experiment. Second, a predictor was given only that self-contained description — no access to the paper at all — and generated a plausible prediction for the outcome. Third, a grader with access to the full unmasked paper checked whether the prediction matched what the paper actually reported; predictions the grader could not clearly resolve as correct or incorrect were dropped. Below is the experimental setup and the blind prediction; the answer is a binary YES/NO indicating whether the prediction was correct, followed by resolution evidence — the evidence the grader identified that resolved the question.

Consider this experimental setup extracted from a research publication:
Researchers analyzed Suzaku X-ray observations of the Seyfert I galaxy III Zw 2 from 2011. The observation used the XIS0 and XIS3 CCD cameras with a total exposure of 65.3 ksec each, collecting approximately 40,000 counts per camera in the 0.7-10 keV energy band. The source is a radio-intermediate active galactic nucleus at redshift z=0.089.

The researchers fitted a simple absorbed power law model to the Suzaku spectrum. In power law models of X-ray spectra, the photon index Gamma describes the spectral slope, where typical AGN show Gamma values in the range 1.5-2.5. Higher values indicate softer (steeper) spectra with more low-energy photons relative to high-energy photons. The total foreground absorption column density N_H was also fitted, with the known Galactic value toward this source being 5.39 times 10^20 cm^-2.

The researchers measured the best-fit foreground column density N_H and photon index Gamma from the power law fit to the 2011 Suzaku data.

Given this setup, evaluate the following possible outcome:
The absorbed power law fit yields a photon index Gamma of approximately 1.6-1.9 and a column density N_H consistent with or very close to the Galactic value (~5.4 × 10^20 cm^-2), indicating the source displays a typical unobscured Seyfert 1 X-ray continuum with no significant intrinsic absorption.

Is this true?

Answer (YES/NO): NO